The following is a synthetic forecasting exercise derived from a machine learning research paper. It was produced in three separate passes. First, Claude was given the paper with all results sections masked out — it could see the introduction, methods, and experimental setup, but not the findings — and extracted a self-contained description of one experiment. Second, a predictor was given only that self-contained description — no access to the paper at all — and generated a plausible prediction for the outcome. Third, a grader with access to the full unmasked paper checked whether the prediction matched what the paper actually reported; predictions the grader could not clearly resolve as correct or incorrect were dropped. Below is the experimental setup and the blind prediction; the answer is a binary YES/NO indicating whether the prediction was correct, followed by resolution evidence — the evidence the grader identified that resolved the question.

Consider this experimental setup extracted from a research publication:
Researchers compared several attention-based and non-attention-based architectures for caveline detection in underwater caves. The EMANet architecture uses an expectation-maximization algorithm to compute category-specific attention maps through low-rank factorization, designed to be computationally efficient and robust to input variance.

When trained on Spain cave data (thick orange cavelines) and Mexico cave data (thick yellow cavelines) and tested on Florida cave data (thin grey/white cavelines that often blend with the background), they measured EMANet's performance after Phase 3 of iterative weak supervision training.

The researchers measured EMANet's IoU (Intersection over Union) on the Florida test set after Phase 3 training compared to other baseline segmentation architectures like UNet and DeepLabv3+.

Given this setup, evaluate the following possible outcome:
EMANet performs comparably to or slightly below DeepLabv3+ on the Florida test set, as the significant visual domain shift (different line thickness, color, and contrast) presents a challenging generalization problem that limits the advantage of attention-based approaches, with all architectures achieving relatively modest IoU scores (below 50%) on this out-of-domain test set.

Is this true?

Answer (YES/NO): NO